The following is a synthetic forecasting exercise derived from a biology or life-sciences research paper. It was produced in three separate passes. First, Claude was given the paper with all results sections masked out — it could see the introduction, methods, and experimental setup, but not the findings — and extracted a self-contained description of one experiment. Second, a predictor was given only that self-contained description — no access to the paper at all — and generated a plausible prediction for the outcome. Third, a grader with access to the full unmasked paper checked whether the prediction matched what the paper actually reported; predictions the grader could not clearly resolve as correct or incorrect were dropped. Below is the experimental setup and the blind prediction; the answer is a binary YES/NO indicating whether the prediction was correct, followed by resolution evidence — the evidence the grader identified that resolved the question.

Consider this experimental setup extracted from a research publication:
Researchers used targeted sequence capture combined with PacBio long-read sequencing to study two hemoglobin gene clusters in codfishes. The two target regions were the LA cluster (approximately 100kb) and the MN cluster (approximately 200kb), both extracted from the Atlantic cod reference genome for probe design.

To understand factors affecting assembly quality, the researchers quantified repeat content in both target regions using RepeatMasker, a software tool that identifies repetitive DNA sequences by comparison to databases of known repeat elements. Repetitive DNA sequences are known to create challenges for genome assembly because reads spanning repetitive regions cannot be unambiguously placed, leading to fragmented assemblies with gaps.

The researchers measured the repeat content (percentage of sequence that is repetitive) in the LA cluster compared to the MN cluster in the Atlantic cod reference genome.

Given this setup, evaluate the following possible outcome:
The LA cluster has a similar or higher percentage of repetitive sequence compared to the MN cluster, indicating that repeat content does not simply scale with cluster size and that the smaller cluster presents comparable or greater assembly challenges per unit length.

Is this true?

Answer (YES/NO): YES